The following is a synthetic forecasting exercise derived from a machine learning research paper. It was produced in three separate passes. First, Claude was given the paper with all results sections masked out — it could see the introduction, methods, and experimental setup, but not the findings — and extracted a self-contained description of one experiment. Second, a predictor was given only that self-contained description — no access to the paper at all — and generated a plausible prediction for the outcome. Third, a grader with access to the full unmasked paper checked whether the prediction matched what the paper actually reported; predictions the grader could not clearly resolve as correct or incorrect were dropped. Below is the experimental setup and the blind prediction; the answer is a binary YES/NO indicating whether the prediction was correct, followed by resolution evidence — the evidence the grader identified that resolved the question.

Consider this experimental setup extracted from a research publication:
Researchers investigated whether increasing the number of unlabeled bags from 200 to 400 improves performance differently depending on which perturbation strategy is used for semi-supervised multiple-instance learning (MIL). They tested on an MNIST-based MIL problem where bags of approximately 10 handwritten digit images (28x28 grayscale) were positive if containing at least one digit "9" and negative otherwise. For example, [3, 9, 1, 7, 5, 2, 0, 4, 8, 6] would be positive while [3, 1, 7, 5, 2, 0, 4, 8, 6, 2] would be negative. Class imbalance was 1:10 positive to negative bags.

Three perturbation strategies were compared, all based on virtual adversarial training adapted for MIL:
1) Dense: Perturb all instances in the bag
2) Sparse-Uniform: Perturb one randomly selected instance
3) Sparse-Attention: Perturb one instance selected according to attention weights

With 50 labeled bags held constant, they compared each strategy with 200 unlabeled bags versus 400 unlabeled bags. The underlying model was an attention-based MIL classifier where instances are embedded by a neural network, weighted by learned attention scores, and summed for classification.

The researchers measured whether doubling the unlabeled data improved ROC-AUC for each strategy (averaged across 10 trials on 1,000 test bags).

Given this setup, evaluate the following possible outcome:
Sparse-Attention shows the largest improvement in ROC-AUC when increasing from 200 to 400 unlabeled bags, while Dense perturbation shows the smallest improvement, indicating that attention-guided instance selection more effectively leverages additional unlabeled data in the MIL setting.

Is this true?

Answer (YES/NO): NO